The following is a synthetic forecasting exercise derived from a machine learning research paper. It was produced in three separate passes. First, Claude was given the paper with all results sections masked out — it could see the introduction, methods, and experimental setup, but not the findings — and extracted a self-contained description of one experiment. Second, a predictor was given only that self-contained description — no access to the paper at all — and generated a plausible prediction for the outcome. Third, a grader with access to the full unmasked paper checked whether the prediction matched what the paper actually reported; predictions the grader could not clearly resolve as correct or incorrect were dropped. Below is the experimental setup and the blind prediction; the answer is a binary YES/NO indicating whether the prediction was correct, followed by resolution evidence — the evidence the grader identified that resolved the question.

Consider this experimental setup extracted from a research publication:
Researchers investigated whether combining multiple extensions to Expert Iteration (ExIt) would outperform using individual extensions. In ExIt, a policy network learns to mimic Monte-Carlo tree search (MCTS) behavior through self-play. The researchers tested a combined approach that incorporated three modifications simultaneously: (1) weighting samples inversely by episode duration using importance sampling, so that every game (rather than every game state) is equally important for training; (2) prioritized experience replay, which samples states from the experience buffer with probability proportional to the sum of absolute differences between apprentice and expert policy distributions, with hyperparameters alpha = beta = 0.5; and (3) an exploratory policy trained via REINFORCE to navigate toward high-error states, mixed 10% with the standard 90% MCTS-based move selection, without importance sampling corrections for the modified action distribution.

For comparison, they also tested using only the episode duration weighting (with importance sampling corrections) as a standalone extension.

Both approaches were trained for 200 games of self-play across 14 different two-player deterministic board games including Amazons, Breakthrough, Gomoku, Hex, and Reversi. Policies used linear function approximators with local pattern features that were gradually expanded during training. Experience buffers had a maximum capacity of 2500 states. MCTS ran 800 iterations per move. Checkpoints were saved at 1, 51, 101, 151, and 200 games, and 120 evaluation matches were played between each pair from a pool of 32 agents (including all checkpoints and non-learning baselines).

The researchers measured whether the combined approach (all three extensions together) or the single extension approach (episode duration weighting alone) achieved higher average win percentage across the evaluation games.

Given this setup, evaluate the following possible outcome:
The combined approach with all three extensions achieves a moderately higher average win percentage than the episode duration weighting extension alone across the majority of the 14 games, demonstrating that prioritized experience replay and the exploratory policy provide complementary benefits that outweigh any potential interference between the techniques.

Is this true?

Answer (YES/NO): NO